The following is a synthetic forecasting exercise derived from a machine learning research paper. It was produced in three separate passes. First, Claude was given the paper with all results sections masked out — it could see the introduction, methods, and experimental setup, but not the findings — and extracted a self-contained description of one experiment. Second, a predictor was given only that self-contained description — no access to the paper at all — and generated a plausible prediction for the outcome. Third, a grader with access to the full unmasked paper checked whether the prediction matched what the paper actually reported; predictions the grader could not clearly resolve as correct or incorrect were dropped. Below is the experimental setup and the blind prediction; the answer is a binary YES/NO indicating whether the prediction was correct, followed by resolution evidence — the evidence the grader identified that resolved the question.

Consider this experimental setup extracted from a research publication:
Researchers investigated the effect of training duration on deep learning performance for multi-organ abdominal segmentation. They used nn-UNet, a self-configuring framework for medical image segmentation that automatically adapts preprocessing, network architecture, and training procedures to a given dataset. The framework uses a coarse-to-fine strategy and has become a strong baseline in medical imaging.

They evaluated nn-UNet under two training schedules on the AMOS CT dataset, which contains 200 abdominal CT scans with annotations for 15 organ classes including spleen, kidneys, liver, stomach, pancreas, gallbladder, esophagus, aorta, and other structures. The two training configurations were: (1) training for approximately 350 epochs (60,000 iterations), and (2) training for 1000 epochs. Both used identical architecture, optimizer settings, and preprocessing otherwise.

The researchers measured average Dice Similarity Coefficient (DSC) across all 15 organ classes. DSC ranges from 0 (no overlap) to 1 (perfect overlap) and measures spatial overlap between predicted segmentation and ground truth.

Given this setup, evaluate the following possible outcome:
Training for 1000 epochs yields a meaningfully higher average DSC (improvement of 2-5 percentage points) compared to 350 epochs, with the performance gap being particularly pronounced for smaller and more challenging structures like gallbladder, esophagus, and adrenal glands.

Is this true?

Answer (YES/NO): YES